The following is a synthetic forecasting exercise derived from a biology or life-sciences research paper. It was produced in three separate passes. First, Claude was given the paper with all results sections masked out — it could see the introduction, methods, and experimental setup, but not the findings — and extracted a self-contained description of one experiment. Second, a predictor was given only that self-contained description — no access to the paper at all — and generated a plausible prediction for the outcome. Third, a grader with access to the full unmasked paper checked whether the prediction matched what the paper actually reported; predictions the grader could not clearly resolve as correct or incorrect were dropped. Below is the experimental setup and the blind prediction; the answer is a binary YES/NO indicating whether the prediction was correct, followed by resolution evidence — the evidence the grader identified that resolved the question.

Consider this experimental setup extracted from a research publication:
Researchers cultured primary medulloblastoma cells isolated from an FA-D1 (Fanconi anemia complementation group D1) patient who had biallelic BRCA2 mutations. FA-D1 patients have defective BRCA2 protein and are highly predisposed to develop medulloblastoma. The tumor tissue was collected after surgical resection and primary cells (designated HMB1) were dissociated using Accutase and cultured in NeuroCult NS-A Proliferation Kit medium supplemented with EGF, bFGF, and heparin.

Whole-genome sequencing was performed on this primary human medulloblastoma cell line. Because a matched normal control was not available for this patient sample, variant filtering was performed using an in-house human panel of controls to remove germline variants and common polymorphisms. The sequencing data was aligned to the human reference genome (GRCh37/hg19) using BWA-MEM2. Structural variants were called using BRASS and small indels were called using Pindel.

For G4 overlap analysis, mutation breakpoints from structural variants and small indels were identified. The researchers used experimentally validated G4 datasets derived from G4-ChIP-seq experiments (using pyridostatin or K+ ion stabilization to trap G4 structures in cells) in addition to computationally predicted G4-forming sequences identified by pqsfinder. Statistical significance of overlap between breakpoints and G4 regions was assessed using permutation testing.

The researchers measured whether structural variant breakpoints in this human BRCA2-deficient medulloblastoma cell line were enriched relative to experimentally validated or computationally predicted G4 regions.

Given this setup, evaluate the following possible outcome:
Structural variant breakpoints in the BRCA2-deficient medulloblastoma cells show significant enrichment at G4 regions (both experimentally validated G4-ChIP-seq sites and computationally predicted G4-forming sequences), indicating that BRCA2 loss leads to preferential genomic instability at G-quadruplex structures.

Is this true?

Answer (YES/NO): YES